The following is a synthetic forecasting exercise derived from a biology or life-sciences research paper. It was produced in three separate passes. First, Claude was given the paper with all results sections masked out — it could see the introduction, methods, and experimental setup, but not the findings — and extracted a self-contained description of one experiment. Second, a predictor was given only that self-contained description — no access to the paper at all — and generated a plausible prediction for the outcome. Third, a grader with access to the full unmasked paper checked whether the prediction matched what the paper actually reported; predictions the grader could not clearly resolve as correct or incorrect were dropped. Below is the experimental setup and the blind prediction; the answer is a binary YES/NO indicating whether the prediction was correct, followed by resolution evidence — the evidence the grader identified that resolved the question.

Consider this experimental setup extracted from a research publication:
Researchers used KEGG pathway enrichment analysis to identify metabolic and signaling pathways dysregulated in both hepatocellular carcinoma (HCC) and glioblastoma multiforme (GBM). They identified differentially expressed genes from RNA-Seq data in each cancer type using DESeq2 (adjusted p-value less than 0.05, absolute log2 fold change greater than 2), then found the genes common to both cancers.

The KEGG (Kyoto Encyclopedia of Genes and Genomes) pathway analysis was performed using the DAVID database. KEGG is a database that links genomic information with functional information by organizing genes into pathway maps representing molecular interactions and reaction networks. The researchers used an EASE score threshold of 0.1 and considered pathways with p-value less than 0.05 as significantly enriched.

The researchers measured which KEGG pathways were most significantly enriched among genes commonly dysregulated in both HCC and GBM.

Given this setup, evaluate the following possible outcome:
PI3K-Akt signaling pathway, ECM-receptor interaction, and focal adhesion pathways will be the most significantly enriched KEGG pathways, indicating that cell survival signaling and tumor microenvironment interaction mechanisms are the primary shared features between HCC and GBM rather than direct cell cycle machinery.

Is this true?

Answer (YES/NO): NO